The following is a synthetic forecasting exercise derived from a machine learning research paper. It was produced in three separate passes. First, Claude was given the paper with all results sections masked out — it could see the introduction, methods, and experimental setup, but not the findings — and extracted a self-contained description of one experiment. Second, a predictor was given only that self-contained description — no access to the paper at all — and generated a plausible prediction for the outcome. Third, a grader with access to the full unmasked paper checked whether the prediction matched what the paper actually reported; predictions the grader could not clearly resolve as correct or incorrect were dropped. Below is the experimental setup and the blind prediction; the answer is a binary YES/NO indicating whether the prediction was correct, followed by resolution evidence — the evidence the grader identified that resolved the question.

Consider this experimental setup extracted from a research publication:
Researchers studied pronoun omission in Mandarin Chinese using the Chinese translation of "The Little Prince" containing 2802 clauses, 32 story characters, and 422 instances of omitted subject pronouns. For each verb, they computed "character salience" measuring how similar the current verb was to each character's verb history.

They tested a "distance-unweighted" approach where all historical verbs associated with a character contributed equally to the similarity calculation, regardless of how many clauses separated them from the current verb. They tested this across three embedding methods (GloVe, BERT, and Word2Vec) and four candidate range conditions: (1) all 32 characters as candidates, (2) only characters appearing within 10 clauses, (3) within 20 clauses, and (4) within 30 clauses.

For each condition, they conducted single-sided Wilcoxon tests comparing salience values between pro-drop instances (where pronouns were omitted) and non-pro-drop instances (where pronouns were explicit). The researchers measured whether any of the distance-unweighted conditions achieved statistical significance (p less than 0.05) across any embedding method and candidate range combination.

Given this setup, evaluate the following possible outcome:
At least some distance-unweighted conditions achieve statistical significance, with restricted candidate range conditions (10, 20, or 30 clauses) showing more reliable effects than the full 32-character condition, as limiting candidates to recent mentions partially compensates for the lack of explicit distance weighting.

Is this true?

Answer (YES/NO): NO